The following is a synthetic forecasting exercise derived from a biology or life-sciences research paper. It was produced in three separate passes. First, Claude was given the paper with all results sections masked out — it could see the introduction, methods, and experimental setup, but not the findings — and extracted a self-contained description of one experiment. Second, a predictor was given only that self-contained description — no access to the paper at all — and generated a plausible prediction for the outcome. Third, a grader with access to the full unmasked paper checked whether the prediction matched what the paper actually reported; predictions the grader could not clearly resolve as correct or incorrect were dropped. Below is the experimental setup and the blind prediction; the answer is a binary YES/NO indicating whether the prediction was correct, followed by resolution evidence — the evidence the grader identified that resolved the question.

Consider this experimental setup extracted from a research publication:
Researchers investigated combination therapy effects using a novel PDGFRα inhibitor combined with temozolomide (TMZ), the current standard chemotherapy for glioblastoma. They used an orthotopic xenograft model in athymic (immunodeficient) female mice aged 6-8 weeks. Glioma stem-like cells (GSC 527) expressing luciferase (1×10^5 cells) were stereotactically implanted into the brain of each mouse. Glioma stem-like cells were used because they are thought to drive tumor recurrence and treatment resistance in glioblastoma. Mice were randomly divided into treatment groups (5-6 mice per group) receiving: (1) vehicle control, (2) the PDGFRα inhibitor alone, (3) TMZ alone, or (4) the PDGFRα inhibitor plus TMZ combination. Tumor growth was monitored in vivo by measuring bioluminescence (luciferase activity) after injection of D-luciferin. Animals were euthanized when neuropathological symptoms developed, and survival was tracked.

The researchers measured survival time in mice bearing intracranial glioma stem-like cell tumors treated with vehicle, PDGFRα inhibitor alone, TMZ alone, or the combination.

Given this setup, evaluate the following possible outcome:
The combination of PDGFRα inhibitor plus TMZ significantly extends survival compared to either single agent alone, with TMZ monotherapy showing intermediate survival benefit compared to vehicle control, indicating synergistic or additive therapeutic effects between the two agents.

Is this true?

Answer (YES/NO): NO